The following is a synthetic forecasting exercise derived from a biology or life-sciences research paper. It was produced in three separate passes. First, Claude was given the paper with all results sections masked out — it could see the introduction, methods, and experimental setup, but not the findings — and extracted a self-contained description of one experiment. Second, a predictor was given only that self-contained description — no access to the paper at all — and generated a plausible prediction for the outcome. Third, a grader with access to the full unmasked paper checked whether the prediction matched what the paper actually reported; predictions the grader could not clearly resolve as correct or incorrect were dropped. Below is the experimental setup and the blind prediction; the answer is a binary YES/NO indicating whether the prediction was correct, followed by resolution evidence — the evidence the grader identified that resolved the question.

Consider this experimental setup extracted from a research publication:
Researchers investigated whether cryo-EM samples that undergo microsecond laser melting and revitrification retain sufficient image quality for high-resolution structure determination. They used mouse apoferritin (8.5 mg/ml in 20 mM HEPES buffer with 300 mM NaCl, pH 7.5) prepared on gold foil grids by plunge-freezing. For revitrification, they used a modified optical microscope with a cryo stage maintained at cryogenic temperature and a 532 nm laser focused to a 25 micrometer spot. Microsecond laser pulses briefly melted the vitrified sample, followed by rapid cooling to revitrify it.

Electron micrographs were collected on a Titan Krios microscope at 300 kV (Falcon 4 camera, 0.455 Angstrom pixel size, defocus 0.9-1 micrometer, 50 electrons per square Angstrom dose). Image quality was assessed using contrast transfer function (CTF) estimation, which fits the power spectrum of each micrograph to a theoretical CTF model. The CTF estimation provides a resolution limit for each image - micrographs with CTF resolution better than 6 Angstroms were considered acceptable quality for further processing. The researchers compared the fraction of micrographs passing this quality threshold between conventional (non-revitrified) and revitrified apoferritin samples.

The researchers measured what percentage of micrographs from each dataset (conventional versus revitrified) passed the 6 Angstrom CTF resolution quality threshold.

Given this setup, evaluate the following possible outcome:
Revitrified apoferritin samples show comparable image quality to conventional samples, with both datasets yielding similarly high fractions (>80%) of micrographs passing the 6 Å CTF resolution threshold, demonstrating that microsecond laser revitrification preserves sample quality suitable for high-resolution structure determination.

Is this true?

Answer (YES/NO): NO